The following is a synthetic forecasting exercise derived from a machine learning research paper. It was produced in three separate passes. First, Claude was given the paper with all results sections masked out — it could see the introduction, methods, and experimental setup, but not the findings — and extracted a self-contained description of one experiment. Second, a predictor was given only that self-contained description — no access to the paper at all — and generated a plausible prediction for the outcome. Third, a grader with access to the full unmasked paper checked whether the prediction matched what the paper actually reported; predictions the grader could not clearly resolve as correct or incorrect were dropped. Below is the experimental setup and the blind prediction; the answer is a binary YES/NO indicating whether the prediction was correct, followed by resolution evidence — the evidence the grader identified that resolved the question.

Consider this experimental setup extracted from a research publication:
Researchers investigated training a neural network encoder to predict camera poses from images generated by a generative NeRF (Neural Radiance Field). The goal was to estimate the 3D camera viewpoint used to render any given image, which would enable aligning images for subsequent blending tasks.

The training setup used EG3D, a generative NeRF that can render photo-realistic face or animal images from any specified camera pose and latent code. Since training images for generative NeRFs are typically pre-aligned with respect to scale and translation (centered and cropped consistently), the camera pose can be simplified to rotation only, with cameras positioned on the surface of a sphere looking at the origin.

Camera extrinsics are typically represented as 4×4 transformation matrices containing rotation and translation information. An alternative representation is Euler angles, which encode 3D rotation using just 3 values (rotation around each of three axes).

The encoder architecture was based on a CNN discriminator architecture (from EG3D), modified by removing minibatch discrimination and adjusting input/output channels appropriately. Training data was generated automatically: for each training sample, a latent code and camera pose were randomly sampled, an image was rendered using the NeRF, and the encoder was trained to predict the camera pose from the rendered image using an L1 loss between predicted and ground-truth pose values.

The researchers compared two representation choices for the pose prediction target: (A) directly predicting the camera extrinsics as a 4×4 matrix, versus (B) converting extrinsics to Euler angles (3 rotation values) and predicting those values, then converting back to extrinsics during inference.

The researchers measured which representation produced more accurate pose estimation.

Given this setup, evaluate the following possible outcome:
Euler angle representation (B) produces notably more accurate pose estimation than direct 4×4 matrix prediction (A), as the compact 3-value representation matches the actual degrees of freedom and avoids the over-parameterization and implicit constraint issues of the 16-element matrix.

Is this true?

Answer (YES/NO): YES